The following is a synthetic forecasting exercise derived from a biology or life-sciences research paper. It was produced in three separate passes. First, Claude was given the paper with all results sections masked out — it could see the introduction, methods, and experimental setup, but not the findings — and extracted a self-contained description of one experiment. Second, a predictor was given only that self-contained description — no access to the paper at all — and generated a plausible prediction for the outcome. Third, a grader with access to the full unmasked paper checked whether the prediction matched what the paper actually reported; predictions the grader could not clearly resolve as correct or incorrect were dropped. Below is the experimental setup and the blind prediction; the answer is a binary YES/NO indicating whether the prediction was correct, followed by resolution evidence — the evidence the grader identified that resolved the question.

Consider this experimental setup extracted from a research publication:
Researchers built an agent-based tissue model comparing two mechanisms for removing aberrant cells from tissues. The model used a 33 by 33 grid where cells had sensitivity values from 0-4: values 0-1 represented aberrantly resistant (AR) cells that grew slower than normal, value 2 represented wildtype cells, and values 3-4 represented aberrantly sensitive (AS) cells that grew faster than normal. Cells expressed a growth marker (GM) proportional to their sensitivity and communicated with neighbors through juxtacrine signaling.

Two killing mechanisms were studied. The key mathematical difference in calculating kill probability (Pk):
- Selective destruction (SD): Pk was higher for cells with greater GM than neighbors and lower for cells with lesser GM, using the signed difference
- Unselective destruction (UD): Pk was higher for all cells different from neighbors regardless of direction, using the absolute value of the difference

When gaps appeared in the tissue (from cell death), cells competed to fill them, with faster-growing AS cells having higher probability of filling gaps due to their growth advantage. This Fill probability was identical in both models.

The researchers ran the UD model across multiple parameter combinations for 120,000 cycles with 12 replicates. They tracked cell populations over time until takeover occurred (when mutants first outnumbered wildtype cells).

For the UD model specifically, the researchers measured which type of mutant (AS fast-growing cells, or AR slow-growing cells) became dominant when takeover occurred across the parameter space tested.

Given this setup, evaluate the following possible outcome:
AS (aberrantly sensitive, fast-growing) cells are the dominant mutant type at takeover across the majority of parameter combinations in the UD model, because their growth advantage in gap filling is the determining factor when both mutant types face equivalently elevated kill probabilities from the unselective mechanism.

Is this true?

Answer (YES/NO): YES